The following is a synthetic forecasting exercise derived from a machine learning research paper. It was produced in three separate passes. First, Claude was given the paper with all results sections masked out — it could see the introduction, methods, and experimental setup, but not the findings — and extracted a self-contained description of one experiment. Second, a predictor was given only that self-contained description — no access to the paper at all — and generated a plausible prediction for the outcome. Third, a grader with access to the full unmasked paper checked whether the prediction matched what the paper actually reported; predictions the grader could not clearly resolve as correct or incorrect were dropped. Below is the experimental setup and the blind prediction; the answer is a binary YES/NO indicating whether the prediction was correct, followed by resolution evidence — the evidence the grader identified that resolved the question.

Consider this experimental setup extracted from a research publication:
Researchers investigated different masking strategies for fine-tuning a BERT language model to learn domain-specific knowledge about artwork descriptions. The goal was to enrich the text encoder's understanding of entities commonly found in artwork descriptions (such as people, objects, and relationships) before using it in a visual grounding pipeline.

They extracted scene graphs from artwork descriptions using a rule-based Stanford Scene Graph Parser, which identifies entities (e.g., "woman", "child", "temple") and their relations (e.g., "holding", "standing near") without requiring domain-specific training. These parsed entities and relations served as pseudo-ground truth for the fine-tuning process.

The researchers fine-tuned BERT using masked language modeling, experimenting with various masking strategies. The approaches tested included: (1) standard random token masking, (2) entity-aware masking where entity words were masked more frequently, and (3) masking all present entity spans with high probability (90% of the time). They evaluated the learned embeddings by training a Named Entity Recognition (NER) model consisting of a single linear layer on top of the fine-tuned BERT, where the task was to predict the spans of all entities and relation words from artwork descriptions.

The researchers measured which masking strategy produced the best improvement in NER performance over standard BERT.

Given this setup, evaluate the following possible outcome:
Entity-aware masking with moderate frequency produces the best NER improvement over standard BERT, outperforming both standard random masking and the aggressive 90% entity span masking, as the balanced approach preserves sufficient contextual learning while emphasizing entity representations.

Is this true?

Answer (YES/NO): NO